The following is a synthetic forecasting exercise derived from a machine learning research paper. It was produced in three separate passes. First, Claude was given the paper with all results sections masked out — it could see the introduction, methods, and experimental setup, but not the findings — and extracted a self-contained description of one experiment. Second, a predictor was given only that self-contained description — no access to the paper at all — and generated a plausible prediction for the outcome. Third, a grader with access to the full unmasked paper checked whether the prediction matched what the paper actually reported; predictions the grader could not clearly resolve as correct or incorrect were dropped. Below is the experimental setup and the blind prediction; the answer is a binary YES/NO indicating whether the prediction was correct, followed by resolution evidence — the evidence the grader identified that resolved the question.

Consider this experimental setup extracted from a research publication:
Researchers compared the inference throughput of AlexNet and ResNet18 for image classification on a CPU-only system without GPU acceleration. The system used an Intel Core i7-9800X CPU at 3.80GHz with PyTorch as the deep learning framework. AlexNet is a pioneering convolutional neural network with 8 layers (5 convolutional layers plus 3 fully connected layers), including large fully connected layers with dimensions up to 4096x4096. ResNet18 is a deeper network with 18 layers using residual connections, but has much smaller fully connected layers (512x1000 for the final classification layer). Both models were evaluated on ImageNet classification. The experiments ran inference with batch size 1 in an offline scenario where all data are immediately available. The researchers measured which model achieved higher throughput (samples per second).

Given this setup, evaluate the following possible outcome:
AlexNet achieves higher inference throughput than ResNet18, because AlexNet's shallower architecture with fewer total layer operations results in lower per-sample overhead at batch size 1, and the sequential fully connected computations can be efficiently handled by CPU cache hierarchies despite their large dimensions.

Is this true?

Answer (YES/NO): NO